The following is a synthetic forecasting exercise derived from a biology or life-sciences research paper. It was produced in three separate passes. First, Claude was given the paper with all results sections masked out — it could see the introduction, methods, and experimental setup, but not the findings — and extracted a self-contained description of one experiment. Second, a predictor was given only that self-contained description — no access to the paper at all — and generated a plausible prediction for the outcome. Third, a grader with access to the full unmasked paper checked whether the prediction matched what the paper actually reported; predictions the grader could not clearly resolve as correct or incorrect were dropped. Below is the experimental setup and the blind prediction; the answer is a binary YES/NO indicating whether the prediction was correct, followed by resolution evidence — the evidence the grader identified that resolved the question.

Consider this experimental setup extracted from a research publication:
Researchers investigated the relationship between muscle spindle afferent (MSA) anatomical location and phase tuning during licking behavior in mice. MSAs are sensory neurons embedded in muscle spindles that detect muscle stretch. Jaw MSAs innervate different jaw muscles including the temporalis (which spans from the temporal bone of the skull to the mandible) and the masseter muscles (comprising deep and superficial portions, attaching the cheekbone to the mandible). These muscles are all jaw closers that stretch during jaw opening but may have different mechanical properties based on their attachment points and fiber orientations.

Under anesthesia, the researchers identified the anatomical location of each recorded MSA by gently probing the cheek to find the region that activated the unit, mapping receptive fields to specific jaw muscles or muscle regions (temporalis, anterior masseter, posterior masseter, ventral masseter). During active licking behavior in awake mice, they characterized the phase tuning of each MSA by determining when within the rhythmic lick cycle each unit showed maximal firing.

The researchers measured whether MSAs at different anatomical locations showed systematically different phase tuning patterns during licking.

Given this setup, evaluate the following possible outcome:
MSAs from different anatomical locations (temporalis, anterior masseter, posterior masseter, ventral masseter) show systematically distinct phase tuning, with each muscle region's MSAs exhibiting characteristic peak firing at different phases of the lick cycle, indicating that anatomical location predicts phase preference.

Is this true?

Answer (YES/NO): YES